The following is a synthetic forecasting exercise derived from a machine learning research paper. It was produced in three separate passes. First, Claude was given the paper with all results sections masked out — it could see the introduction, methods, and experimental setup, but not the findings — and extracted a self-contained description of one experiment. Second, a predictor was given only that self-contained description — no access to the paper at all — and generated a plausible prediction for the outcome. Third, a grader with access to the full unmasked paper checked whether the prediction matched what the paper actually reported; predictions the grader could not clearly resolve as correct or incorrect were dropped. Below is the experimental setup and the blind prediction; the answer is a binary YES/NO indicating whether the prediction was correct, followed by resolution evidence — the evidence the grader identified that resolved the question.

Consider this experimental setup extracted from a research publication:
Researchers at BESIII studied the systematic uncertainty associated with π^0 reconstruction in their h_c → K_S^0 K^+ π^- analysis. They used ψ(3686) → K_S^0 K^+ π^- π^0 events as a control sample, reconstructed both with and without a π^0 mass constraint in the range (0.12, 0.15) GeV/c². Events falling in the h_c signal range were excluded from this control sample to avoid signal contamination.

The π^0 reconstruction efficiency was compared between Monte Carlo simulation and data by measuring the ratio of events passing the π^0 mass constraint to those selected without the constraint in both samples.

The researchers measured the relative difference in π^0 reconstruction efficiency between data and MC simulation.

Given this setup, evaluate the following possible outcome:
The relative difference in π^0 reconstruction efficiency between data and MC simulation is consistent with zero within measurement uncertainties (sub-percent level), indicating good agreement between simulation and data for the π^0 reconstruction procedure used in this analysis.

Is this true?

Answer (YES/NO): NO